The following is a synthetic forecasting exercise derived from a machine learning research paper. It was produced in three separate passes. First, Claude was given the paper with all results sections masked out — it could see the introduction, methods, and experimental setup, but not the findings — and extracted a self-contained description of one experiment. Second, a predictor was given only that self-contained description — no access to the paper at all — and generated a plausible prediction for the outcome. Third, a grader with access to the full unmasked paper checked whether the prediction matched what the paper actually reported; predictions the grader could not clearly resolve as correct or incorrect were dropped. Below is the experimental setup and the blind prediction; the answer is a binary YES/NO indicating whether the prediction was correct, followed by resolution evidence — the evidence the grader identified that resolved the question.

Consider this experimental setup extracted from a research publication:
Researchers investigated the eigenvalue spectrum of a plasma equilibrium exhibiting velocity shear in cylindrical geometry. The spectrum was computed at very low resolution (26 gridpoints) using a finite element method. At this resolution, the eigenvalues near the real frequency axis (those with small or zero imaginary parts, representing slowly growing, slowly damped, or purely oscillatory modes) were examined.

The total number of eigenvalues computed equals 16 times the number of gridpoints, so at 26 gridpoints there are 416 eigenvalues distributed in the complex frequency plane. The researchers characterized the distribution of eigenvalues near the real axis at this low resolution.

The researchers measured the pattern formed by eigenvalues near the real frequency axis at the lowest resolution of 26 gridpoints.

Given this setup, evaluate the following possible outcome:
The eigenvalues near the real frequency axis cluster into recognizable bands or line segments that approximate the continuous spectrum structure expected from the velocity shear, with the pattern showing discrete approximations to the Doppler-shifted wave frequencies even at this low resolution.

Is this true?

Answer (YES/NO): NO